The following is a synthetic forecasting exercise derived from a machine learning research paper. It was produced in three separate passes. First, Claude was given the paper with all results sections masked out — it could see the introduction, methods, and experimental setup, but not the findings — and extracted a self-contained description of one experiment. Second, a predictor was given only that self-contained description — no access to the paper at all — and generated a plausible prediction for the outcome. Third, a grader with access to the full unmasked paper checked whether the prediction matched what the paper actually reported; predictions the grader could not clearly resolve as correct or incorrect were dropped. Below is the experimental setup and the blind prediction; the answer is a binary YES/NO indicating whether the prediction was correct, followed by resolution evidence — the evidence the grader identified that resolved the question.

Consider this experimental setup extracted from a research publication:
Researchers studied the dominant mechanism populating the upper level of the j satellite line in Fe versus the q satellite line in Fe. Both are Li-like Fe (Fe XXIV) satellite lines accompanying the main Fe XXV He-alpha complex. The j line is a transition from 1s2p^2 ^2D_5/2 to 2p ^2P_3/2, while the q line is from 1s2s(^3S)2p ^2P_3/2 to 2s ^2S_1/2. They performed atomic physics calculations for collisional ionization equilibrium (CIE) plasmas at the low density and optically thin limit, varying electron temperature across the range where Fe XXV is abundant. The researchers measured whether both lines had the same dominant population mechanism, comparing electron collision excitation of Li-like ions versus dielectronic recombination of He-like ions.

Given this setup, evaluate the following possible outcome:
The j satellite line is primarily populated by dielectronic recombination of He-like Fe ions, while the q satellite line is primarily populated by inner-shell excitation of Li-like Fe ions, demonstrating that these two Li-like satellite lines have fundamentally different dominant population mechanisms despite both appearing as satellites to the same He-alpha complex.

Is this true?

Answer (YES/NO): YES